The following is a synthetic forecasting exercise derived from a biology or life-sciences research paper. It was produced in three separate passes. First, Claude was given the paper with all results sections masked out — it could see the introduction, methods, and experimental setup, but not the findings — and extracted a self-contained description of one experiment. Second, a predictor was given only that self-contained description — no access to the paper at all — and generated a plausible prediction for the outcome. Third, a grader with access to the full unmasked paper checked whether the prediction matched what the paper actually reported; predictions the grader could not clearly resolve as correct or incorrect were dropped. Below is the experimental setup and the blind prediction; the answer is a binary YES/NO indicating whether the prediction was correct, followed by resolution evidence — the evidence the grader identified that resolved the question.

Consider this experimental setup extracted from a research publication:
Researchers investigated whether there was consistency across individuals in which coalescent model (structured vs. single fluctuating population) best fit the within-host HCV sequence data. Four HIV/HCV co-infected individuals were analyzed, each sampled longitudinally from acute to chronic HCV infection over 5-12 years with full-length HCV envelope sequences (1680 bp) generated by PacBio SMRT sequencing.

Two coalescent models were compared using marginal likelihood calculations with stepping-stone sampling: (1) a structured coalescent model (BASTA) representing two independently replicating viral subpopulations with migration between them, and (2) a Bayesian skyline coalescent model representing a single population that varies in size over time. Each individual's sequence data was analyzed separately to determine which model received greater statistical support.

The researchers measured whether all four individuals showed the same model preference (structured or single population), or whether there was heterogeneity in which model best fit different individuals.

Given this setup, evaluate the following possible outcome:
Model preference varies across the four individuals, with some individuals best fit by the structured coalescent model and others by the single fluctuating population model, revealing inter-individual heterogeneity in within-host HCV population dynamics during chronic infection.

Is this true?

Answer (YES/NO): YES